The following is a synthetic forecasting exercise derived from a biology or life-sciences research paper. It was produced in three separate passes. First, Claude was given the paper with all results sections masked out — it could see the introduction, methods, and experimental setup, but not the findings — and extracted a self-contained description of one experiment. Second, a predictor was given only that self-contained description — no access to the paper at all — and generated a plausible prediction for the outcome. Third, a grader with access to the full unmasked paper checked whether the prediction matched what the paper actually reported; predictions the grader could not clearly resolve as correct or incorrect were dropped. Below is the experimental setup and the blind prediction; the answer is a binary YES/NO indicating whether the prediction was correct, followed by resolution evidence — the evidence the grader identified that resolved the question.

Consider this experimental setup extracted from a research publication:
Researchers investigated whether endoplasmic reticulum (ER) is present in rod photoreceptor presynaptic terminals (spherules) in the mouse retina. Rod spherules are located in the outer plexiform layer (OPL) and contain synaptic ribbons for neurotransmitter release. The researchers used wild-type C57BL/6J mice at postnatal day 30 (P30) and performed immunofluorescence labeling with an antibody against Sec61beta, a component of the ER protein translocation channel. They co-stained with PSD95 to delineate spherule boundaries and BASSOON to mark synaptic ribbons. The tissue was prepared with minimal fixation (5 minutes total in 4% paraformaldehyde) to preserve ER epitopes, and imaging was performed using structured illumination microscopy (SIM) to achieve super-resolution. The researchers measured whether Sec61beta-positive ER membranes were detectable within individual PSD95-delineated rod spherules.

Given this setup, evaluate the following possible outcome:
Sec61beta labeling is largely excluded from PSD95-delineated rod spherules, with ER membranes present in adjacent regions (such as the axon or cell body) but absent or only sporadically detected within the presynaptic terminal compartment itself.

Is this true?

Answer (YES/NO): NO